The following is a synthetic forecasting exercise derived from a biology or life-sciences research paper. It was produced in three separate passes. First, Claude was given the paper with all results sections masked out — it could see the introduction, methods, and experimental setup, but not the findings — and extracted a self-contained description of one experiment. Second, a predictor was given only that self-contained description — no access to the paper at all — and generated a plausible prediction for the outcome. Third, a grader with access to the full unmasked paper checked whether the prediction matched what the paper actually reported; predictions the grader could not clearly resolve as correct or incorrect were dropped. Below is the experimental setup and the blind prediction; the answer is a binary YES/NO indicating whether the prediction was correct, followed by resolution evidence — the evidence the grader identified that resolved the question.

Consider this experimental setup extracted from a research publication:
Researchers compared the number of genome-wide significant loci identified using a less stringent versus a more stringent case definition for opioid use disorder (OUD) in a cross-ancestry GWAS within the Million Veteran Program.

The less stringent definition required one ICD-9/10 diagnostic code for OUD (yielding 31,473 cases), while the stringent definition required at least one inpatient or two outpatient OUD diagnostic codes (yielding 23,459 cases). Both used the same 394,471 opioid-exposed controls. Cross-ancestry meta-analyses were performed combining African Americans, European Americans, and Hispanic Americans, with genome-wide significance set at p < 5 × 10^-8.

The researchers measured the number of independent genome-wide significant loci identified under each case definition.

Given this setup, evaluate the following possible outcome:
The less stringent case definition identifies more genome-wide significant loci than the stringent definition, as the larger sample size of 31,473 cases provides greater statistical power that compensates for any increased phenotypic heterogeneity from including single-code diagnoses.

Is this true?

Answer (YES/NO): YES